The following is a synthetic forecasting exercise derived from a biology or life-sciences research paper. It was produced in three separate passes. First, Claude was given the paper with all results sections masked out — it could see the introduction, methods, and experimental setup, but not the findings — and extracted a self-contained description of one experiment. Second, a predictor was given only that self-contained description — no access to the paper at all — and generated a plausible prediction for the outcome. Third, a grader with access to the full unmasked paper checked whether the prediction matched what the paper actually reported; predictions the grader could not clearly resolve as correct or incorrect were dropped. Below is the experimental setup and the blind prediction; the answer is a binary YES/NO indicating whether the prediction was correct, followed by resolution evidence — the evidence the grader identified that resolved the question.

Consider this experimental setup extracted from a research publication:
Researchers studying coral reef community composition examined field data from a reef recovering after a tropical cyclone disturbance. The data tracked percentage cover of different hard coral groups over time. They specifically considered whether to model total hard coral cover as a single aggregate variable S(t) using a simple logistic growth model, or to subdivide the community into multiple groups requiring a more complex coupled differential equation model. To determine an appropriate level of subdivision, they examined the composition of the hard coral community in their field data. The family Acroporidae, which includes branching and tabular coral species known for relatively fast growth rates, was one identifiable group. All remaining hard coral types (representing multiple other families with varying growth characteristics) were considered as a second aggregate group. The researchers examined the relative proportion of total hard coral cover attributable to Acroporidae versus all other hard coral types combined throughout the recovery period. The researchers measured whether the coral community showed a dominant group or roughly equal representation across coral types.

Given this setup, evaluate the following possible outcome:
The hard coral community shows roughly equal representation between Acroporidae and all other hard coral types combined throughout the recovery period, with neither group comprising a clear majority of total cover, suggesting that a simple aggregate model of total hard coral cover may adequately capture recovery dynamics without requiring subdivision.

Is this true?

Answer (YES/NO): NO